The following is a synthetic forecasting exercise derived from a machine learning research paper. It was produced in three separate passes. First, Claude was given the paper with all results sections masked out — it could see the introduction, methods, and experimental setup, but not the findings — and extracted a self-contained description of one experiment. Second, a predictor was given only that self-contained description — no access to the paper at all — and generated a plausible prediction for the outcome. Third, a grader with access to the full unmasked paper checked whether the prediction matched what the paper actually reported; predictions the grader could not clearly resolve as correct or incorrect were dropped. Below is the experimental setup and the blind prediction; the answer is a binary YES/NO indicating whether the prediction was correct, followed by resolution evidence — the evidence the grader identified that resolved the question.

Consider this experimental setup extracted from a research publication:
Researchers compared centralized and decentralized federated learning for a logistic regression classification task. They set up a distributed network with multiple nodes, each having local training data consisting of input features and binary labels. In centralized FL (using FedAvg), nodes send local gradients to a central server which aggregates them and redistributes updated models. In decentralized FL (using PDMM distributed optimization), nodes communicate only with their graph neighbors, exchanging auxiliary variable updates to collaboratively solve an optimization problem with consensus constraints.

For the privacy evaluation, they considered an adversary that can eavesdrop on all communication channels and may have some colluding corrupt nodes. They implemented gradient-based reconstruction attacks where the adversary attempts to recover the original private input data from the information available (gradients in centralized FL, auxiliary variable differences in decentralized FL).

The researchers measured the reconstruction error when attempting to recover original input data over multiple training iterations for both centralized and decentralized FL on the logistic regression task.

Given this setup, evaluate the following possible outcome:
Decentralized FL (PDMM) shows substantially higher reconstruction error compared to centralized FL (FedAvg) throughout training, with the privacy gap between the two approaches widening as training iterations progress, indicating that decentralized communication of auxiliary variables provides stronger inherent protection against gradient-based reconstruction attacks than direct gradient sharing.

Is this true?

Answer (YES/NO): NO